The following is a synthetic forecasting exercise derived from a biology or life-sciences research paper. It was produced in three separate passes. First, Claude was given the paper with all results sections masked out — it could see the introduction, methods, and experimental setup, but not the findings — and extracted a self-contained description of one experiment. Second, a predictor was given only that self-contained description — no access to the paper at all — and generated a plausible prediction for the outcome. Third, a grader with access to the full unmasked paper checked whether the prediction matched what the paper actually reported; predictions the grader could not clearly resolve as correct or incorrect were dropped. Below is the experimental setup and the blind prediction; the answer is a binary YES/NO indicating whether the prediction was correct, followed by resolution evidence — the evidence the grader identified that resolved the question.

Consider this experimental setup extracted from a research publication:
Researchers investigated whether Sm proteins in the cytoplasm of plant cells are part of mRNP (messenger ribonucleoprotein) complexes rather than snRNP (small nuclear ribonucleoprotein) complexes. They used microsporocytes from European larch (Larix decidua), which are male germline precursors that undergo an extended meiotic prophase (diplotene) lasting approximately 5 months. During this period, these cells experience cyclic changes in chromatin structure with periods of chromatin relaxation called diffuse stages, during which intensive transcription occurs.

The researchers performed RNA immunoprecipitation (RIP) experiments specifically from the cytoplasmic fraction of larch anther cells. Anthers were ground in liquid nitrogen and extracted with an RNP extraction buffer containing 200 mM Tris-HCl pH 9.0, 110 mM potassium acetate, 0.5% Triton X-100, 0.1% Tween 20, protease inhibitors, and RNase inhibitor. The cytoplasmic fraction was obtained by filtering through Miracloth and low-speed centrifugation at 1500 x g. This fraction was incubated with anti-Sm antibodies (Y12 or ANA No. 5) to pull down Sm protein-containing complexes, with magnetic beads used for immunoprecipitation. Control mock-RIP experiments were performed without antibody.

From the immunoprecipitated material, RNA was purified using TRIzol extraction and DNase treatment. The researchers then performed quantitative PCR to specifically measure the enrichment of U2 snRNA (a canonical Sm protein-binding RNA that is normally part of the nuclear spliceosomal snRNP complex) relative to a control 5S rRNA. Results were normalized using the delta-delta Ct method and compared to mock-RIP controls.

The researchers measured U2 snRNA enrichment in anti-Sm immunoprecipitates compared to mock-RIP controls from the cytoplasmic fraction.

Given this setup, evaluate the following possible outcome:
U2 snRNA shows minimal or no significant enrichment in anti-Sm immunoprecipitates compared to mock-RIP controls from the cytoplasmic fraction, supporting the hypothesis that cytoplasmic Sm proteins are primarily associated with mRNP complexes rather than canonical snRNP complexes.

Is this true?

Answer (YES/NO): NO